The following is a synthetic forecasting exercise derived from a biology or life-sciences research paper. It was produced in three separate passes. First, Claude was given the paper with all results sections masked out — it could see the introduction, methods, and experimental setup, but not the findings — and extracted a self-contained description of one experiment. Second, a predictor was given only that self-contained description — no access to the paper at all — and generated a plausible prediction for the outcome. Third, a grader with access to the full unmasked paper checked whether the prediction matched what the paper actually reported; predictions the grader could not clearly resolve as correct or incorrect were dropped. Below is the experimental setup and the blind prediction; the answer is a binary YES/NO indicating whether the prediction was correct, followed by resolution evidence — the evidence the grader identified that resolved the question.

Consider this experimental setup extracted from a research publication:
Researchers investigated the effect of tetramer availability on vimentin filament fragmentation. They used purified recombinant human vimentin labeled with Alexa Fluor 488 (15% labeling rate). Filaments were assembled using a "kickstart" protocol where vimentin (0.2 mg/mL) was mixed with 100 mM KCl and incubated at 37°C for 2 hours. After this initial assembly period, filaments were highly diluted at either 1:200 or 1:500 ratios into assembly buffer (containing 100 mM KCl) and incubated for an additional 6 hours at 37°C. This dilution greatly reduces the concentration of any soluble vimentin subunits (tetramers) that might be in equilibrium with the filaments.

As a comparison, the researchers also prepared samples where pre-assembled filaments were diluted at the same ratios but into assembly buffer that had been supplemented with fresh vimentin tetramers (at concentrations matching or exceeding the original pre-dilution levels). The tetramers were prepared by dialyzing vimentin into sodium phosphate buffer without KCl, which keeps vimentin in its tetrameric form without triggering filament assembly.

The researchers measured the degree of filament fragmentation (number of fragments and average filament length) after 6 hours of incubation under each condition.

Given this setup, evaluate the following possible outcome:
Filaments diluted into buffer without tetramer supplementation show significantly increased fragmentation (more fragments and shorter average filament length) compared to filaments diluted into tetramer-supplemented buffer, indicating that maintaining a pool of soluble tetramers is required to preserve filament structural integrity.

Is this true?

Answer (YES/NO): YES